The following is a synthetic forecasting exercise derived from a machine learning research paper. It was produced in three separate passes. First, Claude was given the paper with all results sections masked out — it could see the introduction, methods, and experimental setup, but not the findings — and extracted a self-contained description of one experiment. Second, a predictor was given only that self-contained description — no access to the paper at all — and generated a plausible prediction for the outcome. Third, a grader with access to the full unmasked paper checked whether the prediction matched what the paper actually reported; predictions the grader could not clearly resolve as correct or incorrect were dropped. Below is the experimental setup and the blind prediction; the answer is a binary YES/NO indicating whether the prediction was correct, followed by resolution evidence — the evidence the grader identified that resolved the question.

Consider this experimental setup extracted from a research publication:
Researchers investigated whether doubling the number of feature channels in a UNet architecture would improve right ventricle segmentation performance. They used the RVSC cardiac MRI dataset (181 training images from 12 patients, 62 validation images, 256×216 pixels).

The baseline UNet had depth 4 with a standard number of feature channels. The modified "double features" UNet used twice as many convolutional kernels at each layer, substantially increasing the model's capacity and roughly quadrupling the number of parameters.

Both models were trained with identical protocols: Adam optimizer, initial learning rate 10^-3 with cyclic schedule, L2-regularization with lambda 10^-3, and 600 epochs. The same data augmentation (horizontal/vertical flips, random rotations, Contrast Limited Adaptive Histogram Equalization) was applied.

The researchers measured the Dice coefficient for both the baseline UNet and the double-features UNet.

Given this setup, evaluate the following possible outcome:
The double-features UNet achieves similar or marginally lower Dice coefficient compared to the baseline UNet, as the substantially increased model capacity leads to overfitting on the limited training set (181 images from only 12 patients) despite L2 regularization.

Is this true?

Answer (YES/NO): YES